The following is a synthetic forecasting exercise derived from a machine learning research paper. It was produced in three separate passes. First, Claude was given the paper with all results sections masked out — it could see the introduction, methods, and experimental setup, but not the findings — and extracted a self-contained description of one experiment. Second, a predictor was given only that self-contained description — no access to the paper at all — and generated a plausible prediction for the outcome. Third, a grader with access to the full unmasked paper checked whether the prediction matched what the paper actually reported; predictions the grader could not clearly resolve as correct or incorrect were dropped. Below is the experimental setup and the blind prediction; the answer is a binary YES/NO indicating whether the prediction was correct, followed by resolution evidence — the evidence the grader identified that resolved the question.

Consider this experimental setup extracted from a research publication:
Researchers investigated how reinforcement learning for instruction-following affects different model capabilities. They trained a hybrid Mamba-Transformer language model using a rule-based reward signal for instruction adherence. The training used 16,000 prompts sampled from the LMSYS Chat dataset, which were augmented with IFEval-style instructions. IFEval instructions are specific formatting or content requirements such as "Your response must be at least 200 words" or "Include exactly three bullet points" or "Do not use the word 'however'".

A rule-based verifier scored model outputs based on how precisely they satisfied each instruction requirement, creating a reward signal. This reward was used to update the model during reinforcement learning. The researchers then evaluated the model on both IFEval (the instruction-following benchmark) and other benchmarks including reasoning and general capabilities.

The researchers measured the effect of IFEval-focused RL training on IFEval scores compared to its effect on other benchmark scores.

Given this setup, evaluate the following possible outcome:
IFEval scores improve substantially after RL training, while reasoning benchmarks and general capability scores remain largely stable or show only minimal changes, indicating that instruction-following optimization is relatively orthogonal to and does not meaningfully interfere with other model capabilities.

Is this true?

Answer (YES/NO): NO